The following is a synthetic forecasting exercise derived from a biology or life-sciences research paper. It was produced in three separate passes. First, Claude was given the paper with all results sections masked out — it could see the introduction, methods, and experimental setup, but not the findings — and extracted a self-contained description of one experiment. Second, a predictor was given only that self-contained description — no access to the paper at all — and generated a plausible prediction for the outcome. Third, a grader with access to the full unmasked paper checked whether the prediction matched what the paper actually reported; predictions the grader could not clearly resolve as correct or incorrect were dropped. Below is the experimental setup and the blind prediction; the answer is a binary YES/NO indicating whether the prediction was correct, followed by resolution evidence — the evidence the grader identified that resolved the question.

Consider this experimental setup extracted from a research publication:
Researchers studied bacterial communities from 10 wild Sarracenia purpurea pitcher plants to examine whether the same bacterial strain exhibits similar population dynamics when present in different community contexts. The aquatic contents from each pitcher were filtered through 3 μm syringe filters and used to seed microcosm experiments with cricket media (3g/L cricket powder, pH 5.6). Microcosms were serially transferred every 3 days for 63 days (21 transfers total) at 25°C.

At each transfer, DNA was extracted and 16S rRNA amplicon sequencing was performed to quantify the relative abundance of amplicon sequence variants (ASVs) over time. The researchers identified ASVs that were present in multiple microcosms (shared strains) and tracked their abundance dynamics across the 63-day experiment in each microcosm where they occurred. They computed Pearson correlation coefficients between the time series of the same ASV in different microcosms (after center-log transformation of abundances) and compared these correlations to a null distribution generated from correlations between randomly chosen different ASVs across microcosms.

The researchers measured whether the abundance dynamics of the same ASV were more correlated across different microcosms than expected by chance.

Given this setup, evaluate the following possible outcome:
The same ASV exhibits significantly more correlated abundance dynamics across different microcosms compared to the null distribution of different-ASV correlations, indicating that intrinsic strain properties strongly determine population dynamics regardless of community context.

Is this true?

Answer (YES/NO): NO